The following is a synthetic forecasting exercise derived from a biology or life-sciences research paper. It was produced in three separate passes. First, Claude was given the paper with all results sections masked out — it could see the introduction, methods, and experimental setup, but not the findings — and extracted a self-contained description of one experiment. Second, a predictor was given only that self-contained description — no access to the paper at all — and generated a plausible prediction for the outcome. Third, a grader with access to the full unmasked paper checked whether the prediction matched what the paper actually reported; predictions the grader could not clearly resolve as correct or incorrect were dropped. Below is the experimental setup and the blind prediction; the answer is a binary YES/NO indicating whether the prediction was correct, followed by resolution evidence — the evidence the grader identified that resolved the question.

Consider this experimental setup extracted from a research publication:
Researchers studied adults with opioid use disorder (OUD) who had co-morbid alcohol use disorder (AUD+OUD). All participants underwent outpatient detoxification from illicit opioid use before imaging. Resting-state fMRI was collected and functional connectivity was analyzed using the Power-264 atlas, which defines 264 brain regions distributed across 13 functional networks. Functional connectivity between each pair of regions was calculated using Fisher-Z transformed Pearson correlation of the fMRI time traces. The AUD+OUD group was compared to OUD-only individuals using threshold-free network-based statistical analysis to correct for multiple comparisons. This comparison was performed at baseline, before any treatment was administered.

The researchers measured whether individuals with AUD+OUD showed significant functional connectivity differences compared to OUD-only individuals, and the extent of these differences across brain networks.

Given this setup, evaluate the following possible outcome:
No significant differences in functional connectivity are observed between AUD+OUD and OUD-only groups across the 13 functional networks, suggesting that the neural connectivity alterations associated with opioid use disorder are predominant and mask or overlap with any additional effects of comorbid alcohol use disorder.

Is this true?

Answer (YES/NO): NO